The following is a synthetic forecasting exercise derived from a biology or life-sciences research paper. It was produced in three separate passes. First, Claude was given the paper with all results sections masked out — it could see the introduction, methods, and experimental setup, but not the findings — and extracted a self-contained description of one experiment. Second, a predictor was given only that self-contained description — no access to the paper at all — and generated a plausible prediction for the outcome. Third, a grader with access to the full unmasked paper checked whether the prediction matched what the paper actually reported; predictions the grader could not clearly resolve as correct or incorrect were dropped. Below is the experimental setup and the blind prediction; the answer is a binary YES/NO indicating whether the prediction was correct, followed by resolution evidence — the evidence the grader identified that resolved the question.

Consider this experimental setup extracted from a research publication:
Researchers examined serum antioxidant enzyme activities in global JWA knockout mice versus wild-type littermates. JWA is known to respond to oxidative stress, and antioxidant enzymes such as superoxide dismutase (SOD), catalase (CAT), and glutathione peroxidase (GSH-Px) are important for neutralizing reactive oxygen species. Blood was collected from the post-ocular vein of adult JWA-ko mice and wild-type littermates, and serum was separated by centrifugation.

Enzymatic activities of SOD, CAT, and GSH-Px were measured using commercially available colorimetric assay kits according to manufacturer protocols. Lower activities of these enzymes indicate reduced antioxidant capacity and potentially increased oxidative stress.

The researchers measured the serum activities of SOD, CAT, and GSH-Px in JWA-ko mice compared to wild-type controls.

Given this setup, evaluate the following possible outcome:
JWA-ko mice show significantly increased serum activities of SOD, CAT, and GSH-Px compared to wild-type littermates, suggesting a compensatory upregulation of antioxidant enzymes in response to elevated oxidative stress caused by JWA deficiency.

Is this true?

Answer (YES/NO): NO